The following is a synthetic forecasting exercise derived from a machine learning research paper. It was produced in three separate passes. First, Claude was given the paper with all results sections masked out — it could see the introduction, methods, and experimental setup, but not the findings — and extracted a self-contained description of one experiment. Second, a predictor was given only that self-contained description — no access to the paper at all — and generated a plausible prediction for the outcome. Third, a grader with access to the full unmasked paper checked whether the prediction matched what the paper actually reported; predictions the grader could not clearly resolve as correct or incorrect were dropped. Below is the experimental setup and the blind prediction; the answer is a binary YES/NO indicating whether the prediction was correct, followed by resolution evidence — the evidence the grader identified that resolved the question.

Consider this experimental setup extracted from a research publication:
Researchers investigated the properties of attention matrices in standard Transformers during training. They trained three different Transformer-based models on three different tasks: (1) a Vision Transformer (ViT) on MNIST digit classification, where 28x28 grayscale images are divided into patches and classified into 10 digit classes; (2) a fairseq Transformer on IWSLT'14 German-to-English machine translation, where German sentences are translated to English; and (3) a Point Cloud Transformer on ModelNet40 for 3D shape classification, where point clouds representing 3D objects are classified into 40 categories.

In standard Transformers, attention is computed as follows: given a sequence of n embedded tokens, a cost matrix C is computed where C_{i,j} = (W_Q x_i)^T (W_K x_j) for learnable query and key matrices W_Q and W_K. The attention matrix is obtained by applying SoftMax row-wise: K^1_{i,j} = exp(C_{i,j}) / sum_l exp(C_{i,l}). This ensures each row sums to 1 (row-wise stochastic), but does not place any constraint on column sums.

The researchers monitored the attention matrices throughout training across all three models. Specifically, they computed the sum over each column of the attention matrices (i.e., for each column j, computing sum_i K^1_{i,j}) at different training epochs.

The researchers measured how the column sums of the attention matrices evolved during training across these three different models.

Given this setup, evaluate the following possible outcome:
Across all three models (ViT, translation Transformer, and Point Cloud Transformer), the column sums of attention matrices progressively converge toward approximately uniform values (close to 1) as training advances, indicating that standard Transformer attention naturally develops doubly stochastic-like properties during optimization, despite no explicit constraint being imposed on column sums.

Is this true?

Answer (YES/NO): YES